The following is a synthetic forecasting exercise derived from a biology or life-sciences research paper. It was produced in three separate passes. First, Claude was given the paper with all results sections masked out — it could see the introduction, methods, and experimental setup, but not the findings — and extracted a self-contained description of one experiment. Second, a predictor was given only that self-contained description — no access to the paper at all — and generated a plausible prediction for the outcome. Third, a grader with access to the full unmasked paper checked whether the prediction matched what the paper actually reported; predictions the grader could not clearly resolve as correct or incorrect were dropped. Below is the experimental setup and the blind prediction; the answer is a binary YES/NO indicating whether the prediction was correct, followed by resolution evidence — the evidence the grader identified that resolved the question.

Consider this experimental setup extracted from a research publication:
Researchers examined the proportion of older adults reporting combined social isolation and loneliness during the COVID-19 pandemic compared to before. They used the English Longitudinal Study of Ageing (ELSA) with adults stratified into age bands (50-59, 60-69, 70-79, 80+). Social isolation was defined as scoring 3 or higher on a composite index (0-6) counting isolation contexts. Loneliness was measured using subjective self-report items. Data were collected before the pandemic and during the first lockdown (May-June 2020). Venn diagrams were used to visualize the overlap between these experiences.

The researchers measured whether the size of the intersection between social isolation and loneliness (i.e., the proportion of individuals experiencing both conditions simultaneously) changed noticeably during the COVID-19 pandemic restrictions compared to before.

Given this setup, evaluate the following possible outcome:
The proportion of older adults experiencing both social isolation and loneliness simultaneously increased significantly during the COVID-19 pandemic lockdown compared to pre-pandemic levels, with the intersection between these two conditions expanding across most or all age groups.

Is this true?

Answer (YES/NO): NO